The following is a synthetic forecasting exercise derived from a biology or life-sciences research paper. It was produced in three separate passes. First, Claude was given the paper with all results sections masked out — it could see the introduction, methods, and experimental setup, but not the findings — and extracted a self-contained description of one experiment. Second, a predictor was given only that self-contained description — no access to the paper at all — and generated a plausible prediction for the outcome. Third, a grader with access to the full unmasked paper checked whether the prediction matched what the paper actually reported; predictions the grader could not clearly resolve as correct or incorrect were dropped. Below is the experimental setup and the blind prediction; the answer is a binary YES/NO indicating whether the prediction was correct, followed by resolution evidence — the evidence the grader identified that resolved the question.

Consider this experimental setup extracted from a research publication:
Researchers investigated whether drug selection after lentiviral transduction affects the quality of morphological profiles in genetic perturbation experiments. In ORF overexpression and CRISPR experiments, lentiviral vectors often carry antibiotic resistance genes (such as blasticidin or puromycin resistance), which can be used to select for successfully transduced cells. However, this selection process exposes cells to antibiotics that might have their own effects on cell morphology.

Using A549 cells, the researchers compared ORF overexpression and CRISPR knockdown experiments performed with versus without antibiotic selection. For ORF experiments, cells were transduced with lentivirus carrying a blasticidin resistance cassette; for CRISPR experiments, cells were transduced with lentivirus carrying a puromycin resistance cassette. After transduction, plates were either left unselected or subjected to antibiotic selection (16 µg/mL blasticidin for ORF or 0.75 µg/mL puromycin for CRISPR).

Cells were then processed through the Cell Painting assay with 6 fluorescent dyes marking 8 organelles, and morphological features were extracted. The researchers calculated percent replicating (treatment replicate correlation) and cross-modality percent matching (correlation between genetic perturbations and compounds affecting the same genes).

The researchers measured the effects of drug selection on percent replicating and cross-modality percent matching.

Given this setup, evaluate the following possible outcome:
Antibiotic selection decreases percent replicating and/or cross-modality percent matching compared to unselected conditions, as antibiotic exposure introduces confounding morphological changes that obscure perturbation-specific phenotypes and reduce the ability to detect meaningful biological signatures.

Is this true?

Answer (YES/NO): YES